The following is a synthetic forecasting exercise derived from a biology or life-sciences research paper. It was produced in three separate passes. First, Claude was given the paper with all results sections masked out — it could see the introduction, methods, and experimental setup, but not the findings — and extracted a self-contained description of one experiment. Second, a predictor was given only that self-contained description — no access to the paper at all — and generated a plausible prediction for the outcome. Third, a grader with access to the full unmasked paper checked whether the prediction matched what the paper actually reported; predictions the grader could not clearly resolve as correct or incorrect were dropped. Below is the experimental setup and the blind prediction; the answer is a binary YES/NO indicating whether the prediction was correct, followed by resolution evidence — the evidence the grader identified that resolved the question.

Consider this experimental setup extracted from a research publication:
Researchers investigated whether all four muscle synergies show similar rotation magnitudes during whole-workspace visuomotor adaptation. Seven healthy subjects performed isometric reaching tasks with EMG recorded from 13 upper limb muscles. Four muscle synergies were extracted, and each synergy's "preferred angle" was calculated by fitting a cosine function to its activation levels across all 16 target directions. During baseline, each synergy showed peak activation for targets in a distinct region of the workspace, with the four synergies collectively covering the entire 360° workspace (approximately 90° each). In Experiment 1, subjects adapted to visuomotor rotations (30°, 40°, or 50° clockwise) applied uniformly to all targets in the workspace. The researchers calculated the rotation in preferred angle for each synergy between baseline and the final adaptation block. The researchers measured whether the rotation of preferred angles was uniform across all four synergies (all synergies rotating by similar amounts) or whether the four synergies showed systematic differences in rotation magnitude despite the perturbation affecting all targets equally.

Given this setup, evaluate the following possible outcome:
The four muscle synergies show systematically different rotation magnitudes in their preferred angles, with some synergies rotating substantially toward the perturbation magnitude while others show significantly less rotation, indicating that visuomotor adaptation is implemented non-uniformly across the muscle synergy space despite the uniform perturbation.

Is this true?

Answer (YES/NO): NO